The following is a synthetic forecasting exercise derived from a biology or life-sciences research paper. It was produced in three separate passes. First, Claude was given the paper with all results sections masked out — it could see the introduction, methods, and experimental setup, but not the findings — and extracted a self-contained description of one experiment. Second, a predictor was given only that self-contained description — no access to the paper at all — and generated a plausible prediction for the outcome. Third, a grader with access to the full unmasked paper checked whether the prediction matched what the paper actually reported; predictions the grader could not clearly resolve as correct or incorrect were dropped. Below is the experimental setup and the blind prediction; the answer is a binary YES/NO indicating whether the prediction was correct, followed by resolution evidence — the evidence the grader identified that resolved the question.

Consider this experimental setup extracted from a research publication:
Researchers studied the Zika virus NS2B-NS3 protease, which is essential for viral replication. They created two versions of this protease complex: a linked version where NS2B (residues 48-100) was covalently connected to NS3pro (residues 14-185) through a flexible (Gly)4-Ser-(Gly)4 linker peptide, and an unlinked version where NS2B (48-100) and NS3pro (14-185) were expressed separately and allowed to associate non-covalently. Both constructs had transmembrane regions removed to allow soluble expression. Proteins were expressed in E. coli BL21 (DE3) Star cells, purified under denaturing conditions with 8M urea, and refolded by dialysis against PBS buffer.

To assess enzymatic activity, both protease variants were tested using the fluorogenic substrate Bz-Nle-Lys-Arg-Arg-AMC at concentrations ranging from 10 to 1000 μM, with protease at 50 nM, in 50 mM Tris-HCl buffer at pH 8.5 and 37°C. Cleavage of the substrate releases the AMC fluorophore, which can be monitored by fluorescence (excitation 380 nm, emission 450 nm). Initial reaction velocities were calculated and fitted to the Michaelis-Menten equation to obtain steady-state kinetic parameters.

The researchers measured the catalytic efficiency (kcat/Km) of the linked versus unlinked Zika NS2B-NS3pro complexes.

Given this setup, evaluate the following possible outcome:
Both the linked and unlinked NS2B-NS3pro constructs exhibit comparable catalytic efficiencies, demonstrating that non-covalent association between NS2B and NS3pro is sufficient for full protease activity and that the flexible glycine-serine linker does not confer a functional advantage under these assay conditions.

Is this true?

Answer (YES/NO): YES